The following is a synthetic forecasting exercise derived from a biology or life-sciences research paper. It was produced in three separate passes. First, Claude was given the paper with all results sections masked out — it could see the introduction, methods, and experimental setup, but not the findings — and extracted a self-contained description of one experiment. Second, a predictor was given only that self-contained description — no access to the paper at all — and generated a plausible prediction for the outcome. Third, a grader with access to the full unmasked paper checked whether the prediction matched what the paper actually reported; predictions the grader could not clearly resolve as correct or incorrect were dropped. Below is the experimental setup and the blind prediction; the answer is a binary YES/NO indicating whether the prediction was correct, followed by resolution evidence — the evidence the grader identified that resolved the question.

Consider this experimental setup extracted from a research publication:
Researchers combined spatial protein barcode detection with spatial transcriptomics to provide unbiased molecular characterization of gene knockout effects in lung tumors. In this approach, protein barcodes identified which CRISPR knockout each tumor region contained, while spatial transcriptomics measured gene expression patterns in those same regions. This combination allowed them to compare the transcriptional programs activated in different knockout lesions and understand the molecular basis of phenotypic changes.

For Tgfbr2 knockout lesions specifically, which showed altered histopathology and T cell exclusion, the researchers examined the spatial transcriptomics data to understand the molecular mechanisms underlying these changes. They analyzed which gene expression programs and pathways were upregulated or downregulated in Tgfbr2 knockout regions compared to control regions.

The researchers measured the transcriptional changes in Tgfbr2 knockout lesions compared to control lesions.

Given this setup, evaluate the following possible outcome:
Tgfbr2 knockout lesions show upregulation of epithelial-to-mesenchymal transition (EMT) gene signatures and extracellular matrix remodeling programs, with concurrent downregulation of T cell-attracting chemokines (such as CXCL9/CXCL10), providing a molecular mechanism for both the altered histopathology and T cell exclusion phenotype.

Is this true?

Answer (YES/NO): NO